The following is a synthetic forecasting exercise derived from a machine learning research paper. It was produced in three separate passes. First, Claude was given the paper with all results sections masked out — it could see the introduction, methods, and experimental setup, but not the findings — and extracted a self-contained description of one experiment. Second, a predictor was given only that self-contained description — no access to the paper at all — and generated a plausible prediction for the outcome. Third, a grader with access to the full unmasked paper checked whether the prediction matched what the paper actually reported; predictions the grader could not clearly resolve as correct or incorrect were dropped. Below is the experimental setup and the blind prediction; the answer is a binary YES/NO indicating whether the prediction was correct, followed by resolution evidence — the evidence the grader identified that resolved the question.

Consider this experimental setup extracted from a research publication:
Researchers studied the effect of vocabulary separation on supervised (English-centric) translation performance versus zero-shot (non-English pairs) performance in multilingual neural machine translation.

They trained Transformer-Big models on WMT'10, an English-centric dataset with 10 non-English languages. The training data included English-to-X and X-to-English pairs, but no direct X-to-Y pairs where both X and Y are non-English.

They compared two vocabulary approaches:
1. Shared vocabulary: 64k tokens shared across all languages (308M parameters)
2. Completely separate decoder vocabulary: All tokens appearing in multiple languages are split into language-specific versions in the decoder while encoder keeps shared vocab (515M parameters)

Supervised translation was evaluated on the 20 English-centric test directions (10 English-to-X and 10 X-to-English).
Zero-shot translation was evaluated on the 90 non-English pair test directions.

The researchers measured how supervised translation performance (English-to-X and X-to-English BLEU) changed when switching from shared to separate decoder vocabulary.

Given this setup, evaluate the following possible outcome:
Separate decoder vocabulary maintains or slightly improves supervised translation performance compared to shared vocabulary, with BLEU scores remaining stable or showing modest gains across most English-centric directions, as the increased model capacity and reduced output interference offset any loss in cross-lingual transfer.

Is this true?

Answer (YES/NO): NO